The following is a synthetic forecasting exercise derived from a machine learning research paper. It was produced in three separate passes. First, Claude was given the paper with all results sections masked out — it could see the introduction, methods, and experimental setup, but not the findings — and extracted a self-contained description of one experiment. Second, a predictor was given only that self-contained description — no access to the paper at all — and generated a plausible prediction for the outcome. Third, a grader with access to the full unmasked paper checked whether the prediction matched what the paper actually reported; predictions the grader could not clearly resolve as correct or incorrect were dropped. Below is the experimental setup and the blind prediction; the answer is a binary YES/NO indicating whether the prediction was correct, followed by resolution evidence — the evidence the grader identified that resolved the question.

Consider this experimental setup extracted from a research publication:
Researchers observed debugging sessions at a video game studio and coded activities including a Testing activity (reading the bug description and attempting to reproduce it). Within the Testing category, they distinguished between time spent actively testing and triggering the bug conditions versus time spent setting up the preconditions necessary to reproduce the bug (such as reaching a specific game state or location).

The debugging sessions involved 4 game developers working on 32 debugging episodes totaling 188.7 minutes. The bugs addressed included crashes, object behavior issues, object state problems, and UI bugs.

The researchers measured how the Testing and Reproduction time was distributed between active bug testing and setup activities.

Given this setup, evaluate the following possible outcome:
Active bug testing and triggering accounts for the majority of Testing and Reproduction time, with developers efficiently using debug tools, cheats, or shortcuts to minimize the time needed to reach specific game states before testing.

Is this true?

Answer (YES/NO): YES